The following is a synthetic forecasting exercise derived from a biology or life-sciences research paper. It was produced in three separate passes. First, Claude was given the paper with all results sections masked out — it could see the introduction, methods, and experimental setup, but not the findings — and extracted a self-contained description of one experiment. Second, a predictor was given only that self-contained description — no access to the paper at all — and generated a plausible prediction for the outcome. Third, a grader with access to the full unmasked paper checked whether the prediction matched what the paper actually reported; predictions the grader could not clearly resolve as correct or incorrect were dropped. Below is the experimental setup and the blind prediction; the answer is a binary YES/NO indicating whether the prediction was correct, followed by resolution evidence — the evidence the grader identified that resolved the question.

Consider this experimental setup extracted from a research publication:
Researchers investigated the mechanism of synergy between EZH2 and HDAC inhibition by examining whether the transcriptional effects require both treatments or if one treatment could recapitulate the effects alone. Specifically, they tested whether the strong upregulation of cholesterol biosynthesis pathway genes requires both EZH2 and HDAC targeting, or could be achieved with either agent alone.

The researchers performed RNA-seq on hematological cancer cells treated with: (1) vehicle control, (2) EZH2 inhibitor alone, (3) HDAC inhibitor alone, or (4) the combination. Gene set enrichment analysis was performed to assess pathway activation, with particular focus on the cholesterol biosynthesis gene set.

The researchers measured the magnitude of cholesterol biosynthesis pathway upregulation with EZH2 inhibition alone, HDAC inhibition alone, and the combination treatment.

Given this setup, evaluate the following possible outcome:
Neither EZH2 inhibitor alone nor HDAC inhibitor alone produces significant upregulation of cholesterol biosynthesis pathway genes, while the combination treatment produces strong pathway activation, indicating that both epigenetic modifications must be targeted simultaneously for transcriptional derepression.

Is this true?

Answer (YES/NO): NO